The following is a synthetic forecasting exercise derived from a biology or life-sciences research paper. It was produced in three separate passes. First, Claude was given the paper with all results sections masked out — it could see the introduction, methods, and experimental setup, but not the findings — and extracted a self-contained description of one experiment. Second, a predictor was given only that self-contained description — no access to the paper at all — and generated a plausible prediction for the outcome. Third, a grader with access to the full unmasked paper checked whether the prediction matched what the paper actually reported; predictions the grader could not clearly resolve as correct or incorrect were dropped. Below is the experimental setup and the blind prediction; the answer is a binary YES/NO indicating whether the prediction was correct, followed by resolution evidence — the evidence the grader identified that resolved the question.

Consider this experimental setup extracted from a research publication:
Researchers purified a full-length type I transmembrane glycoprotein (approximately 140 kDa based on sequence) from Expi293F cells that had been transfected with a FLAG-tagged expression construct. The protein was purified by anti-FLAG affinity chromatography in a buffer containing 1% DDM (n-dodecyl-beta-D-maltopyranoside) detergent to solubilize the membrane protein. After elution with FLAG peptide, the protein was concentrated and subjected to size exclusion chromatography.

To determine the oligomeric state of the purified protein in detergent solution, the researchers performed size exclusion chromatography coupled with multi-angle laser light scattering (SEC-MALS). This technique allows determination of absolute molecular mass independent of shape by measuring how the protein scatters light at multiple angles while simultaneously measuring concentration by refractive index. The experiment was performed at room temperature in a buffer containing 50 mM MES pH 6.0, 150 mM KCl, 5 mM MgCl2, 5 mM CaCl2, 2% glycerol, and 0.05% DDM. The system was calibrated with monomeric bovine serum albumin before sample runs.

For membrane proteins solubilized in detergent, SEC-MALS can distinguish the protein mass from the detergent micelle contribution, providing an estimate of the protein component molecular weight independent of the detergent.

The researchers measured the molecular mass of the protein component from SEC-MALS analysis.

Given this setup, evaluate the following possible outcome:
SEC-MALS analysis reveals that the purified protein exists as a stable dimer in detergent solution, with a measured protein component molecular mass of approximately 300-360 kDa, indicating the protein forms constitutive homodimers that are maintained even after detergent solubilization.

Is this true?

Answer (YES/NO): NO